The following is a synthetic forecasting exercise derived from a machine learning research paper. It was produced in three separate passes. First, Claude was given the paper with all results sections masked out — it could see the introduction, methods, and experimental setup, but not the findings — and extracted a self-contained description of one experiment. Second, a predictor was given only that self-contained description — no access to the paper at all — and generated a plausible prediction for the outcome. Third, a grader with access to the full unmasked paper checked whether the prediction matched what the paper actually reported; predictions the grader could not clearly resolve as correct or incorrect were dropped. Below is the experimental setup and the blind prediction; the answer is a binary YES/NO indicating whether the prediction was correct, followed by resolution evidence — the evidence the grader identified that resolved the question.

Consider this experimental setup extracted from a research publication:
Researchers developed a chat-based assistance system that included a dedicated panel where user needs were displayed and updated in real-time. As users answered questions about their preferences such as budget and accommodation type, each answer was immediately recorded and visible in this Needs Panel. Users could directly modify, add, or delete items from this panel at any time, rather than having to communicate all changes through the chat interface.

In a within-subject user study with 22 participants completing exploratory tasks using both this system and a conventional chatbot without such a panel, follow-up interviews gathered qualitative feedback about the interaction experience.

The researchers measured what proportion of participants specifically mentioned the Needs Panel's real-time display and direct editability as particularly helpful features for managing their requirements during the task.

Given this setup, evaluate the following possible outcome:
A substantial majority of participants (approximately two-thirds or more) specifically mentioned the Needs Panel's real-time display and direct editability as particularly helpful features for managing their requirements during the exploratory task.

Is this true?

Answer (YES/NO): NO